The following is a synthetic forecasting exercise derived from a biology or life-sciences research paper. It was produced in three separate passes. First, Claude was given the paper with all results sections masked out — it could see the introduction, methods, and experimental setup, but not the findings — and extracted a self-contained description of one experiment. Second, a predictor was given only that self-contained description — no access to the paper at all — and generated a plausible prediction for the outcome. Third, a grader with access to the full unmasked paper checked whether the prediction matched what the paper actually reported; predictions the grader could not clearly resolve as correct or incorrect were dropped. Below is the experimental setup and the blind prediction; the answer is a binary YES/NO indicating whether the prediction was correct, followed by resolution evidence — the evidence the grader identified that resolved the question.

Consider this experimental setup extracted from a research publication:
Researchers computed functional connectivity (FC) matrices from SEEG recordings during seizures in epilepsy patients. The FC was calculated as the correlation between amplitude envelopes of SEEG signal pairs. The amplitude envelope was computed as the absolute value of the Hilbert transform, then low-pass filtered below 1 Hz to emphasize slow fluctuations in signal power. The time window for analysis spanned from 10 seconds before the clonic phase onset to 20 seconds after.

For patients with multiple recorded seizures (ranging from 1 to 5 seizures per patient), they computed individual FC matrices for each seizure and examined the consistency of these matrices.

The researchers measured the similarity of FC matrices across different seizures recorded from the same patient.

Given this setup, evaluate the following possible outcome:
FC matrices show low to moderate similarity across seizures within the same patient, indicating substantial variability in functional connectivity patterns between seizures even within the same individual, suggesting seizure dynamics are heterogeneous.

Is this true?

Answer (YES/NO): NO